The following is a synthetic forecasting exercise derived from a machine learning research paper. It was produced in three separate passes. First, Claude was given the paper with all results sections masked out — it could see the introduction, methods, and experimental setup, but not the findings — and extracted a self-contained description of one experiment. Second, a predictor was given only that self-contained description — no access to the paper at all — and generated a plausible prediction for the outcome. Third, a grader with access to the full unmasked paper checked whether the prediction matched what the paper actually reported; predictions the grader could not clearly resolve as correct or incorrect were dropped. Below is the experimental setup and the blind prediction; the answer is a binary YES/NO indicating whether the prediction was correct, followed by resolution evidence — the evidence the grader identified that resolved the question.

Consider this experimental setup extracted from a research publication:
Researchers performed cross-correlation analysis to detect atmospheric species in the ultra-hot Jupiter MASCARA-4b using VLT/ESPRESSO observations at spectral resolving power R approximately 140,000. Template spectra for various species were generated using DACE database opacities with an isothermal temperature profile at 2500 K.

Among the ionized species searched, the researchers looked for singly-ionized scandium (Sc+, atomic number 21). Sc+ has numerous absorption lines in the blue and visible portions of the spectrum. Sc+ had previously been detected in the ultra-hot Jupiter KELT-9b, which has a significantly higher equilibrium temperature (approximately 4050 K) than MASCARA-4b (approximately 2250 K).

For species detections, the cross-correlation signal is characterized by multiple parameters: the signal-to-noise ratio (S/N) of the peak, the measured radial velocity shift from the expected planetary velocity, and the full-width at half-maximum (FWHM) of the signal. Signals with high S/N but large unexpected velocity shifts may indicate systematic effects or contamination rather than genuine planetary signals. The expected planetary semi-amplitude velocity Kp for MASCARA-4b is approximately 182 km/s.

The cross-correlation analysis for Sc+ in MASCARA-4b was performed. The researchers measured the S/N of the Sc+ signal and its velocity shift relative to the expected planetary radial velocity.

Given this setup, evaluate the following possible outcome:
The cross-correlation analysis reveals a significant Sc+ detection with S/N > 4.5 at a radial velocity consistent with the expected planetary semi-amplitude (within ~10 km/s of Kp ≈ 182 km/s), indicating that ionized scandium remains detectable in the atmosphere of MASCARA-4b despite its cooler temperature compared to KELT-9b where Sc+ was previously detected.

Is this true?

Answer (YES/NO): NO